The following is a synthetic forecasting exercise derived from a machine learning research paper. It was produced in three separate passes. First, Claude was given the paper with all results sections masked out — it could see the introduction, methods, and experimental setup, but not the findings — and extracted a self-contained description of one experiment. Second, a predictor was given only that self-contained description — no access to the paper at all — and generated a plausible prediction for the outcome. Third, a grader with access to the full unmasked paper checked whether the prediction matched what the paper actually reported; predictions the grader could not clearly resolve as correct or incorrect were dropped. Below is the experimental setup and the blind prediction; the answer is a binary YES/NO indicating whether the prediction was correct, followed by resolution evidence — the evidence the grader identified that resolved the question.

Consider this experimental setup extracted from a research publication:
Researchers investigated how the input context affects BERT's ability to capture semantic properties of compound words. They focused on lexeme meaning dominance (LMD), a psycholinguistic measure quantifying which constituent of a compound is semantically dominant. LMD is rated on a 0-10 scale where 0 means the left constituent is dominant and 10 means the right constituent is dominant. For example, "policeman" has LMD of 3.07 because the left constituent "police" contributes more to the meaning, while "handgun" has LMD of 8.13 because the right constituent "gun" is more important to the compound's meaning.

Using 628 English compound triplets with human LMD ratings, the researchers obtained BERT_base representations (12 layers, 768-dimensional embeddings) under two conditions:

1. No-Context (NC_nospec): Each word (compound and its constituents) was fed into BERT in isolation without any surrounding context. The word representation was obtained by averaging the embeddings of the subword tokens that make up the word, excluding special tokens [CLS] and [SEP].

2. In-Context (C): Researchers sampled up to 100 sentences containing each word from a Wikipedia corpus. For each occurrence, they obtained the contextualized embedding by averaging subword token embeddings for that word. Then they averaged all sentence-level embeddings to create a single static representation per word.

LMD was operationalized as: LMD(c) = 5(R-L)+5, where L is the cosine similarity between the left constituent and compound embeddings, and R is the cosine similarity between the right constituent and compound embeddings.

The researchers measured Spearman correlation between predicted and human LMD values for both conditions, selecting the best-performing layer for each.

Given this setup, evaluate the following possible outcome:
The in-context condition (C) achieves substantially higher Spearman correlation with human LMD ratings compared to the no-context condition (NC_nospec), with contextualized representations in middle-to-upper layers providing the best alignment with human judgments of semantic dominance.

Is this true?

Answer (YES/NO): YES